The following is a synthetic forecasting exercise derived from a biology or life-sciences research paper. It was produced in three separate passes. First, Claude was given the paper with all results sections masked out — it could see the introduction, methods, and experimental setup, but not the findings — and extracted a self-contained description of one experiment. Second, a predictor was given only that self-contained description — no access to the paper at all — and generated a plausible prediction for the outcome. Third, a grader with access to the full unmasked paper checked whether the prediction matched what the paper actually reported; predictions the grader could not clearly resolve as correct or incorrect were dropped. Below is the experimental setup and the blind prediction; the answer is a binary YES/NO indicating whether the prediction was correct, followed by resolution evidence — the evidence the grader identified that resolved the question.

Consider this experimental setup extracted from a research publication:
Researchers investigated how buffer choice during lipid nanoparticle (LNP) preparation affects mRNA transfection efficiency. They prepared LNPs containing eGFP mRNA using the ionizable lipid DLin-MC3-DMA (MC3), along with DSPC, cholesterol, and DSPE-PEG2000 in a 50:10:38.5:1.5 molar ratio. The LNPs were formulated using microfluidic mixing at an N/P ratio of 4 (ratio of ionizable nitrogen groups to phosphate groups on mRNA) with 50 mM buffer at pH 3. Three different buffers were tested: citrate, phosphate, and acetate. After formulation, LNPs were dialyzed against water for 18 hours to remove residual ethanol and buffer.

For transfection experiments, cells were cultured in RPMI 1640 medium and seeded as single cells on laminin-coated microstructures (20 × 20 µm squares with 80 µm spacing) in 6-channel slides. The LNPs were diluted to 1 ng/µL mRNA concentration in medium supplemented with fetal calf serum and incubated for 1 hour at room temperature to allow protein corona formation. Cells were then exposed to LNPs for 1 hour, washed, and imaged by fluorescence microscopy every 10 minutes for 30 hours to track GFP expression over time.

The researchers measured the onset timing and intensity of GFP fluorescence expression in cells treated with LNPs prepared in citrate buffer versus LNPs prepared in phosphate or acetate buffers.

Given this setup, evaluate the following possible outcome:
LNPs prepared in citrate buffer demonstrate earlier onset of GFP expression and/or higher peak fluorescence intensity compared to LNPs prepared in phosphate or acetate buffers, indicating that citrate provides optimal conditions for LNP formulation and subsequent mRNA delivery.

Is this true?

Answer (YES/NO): YES